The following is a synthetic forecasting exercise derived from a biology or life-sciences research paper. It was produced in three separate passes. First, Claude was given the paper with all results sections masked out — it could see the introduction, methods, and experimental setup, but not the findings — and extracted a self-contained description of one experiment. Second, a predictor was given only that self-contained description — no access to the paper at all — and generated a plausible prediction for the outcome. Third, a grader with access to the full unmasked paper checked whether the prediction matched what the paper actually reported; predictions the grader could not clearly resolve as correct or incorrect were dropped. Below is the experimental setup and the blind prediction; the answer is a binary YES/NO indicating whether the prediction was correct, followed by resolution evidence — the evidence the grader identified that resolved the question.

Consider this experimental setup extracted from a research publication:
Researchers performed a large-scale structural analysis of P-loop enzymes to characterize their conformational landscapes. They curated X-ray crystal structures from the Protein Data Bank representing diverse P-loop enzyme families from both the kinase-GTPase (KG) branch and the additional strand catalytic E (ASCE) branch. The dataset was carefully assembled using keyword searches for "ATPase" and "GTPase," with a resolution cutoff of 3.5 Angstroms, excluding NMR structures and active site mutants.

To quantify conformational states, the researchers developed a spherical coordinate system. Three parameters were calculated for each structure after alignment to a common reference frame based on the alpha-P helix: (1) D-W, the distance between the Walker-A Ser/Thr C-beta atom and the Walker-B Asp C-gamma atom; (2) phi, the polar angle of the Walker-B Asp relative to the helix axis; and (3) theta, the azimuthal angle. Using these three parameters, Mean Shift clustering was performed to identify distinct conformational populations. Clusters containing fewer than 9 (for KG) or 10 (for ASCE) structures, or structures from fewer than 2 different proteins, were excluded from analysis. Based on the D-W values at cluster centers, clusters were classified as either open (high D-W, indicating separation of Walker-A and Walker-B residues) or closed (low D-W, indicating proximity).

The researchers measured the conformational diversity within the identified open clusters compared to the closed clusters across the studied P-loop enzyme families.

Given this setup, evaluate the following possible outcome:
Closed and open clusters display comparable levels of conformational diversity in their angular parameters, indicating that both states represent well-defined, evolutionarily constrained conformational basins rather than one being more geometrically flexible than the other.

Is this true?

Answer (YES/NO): NO